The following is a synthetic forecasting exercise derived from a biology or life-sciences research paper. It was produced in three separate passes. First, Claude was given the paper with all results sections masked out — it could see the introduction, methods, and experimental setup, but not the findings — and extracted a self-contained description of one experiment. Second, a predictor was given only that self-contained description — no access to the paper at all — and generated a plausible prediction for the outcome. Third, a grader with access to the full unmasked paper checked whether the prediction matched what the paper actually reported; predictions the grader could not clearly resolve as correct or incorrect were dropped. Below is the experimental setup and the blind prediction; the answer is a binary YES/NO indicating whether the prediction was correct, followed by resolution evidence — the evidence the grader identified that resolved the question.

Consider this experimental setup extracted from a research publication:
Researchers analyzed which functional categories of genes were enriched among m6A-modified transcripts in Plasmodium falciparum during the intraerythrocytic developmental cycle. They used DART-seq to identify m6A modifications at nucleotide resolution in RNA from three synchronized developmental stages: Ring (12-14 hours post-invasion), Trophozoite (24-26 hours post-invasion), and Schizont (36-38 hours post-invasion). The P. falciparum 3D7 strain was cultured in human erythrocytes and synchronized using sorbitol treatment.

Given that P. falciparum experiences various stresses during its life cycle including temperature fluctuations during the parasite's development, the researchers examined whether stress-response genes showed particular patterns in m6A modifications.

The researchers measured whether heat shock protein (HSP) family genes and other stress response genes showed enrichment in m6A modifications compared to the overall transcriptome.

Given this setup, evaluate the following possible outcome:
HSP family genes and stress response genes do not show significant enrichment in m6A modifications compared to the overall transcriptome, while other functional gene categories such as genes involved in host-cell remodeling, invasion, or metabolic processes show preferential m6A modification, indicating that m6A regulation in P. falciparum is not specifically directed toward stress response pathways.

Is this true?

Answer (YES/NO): NO